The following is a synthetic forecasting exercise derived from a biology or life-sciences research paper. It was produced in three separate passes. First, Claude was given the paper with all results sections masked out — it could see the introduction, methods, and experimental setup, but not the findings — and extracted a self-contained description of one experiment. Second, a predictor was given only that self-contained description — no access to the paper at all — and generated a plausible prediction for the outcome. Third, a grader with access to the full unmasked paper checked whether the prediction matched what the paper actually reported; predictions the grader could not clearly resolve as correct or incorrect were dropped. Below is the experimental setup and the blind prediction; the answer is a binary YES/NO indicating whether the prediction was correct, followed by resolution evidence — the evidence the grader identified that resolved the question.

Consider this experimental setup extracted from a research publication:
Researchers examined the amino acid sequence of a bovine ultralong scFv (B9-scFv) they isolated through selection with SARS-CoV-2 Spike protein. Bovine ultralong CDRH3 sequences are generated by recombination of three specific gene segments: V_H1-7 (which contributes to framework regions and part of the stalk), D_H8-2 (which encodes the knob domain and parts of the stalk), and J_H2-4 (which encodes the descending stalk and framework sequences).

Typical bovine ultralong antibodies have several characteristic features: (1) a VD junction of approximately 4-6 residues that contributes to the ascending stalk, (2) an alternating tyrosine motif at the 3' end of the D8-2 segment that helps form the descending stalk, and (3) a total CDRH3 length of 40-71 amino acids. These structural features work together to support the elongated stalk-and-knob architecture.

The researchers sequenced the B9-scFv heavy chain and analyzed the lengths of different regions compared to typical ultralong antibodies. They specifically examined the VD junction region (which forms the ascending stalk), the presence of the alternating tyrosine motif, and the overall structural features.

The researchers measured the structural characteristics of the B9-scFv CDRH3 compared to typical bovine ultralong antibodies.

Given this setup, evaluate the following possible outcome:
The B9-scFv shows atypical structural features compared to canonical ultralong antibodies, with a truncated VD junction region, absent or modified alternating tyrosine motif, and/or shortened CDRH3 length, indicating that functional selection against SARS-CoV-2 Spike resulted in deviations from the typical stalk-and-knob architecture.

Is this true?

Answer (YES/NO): YES